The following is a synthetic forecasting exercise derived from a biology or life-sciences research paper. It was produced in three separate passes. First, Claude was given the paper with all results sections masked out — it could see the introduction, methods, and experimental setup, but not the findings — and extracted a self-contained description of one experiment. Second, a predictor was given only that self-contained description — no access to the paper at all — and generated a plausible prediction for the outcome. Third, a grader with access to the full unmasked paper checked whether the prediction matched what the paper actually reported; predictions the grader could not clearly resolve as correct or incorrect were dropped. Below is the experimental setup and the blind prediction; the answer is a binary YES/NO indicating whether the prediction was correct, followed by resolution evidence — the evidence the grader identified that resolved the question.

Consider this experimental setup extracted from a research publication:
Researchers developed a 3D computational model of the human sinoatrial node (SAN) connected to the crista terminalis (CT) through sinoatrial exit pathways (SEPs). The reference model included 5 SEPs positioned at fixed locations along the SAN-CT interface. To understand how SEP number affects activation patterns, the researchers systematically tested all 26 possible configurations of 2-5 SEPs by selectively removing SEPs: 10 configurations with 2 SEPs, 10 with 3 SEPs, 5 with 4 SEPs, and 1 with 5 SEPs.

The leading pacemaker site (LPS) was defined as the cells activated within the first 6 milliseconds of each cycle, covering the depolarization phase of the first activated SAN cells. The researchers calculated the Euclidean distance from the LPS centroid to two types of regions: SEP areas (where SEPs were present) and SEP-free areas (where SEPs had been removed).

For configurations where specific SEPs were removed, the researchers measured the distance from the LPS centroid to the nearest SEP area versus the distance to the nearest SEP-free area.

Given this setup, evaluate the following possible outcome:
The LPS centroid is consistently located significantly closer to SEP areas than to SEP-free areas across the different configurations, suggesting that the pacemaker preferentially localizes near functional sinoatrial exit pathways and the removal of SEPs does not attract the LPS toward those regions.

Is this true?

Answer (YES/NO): NO